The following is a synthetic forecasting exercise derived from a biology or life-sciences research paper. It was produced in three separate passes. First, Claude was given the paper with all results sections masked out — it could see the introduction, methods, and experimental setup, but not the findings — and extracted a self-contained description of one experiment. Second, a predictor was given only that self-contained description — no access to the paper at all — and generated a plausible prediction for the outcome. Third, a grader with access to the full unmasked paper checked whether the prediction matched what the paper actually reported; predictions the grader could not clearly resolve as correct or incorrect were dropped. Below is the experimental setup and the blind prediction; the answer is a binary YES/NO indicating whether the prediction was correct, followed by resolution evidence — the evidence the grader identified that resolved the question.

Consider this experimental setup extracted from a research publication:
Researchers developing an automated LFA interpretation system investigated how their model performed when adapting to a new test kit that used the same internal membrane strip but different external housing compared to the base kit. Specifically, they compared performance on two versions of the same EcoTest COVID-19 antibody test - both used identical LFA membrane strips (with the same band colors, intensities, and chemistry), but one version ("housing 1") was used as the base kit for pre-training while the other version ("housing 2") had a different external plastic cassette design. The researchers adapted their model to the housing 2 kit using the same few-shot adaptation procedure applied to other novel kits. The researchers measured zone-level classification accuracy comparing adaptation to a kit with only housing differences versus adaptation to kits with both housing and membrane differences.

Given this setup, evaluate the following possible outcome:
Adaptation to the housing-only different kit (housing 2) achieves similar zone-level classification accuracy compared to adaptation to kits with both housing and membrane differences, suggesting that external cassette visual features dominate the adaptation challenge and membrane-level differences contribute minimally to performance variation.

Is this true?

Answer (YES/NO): NO